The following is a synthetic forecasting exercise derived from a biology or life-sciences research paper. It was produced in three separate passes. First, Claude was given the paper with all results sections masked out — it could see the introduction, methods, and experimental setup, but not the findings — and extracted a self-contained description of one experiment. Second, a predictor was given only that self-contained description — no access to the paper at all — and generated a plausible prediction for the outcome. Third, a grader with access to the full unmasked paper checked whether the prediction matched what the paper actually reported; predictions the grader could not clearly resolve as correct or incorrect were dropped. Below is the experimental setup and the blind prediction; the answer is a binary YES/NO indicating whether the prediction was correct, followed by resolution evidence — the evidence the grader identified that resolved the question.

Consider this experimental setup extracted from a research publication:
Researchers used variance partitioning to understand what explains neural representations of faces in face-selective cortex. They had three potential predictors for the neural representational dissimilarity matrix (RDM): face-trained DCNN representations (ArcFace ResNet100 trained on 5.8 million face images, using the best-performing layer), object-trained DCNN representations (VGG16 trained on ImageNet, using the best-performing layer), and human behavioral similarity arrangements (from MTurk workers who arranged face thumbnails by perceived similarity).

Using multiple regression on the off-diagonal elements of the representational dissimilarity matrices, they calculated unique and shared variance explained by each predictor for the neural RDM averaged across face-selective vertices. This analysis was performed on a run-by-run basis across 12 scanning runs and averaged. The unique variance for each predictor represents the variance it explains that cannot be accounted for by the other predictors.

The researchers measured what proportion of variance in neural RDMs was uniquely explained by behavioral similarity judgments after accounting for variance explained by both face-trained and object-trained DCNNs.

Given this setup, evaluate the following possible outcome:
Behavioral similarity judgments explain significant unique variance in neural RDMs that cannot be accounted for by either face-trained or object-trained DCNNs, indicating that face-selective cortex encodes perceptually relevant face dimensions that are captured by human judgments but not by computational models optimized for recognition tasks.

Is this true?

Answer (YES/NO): NO